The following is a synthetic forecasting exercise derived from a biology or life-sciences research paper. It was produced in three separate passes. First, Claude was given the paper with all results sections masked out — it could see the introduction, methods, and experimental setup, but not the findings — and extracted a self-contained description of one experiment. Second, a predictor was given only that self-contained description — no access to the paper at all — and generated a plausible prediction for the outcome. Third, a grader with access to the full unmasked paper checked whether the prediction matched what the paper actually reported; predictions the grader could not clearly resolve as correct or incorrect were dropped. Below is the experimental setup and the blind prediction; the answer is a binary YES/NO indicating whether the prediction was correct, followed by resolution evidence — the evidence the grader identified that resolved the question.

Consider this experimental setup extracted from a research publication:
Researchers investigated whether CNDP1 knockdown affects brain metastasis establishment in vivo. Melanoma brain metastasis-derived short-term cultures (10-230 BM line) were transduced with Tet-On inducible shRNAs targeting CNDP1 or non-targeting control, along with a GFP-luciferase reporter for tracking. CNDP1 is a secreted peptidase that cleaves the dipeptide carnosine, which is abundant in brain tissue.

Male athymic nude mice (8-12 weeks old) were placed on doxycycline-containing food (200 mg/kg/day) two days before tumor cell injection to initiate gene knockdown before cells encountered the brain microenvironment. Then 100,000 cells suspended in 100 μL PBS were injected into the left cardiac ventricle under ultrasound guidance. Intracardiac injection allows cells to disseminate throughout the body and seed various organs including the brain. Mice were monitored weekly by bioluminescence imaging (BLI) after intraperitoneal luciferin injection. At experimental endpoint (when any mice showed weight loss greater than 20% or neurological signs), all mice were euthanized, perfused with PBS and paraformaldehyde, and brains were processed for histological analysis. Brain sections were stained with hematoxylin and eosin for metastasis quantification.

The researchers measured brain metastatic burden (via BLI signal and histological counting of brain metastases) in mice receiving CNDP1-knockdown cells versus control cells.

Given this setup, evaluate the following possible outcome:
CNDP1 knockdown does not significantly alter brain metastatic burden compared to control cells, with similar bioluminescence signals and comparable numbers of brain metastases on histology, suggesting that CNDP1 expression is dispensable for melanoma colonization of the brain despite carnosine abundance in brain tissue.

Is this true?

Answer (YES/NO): NO